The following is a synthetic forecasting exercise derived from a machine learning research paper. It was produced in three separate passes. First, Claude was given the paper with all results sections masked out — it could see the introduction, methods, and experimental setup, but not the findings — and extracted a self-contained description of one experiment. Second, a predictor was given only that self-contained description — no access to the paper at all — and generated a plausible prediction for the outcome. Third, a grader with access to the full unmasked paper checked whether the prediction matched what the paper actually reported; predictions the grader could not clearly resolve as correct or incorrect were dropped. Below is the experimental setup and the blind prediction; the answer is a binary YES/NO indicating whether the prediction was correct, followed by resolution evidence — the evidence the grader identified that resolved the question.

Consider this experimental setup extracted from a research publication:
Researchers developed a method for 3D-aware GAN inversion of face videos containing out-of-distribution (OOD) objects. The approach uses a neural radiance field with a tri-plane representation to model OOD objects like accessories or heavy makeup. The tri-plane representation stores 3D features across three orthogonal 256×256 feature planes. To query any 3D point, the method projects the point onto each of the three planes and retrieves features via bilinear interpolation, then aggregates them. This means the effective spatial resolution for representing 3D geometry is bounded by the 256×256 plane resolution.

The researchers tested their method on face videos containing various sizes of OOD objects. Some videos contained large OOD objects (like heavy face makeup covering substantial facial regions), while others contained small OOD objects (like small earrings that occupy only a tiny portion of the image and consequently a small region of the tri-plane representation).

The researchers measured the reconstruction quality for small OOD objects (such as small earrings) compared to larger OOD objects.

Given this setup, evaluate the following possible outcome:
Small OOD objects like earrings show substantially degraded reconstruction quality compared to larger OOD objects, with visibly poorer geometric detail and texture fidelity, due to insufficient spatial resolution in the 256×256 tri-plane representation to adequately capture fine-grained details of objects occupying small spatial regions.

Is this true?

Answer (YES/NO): YES